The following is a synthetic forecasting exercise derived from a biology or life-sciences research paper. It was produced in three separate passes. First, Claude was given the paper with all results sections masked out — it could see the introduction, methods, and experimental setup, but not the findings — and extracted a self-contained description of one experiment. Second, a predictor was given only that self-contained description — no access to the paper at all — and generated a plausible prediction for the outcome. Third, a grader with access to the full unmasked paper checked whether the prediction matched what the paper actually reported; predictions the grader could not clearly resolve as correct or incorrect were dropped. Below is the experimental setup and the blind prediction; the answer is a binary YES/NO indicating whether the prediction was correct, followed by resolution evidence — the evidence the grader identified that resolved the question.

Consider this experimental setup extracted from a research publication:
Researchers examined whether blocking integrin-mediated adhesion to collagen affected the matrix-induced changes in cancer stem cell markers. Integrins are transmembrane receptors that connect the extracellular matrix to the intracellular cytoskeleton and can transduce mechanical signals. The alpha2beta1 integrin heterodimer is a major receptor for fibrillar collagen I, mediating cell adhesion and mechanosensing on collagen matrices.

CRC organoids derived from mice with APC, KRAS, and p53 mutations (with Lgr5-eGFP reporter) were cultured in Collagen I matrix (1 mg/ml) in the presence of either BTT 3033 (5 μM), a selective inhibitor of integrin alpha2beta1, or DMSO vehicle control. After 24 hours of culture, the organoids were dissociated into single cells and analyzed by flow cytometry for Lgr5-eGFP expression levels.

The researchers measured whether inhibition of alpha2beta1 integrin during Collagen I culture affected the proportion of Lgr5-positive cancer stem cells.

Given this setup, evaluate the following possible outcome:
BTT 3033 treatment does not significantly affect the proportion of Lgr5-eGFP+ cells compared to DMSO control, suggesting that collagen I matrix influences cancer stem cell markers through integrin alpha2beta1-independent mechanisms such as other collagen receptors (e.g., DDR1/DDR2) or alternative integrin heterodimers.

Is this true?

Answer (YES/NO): NO